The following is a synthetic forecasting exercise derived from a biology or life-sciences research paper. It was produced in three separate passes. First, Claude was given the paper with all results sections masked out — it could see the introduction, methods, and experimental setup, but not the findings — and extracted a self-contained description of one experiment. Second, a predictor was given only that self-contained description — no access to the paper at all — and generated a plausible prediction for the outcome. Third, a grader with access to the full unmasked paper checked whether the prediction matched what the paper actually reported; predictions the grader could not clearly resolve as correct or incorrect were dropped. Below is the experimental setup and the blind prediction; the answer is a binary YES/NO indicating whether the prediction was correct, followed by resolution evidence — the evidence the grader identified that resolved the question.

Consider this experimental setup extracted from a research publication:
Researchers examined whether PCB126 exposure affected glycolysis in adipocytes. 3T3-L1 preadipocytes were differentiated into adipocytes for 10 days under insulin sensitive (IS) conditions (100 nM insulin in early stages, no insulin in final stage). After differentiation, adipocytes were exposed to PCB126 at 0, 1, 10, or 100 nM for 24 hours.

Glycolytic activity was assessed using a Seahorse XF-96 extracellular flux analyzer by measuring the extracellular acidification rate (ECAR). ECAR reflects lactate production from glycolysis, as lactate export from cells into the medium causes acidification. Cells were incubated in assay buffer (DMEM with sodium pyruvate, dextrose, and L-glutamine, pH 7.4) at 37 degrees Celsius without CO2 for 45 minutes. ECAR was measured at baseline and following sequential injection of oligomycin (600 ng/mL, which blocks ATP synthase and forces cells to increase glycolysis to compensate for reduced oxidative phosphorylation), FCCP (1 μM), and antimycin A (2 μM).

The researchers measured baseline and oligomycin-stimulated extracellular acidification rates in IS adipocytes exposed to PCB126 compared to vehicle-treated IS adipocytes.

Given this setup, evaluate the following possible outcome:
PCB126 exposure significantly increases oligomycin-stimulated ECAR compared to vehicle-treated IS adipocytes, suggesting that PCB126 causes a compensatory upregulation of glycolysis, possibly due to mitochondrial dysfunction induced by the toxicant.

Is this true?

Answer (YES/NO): NO